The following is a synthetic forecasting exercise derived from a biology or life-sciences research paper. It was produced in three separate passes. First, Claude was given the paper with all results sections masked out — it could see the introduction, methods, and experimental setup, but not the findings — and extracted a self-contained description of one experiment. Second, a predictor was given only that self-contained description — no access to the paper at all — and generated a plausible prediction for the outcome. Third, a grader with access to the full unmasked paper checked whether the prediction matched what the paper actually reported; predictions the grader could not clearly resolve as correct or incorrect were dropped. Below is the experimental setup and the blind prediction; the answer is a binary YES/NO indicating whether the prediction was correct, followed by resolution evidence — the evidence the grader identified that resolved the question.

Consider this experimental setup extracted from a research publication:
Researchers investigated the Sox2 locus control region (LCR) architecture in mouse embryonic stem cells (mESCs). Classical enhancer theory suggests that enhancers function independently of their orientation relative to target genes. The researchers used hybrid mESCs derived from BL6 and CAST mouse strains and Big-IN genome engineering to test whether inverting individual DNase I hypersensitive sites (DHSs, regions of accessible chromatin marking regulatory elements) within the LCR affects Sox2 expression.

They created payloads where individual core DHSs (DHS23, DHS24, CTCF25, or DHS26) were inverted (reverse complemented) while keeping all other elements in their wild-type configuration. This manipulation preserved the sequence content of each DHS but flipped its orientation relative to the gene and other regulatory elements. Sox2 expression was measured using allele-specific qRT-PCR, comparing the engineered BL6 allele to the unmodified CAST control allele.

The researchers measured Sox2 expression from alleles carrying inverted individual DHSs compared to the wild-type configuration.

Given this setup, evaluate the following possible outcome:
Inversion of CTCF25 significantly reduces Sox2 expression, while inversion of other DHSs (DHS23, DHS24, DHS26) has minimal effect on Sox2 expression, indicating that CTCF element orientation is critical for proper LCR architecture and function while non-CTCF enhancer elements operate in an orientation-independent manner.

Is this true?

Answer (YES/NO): NO